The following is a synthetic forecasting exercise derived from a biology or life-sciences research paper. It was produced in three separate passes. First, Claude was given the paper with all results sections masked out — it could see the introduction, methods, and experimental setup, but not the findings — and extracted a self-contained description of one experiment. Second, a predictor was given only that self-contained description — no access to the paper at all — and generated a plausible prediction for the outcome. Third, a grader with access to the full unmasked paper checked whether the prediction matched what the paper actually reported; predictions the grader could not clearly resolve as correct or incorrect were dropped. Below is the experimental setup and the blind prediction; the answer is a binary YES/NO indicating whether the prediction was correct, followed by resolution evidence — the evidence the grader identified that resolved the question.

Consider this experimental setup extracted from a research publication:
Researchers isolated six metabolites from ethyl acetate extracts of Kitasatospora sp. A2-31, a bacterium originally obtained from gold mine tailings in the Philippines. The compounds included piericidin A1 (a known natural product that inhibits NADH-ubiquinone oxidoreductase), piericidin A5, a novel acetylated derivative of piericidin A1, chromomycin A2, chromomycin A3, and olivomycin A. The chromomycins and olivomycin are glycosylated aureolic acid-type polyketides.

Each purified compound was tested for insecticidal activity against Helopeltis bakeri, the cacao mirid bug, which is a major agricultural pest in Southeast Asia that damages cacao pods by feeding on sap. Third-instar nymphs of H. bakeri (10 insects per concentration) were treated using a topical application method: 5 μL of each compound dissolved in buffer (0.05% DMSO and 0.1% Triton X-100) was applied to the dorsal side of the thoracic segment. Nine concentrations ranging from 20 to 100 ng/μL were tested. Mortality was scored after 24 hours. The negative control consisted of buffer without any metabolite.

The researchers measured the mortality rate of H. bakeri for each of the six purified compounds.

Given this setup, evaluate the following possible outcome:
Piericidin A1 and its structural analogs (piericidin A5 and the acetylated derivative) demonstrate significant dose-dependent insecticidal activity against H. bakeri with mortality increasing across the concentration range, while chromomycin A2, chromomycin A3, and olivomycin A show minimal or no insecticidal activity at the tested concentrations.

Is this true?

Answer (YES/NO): NO